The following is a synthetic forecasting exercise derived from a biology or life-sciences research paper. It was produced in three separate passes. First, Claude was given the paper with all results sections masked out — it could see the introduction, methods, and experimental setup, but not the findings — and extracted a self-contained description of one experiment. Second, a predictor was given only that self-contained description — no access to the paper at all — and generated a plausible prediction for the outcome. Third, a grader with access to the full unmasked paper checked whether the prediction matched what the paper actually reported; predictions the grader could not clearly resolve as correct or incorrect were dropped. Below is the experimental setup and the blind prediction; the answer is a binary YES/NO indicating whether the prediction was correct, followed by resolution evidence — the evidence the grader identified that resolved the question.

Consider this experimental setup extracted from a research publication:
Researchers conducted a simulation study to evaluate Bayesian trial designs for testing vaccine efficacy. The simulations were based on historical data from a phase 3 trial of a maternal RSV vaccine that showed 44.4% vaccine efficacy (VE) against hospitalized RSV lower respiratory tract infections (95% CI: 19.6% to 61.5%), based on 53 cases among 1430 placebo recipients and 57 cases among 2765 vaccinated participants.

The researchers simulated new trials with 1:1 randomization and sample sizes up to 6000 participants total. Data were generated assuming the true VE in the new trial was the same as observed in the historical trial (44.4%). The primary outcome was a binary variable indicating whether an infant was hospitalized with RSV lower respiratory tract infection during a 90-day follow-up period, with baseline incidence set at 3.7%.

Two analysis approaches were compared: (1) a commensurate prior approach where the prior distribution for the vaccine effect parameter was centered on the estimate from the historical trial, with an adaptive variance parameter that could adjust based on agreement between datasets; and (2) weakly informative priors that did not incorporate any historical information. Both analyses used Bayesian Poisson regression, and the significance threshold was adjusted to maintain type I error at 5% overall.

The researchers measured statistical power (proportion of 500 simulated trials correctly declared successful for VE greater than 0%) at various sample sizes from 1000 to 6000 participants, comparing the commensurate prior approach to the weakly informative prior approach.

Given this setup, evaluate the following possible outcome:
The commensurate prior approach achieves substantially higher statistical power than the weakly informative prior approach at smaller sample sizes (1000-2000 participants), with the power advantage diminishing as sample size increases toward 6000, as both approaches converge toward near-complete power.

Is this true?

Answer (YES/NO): NO